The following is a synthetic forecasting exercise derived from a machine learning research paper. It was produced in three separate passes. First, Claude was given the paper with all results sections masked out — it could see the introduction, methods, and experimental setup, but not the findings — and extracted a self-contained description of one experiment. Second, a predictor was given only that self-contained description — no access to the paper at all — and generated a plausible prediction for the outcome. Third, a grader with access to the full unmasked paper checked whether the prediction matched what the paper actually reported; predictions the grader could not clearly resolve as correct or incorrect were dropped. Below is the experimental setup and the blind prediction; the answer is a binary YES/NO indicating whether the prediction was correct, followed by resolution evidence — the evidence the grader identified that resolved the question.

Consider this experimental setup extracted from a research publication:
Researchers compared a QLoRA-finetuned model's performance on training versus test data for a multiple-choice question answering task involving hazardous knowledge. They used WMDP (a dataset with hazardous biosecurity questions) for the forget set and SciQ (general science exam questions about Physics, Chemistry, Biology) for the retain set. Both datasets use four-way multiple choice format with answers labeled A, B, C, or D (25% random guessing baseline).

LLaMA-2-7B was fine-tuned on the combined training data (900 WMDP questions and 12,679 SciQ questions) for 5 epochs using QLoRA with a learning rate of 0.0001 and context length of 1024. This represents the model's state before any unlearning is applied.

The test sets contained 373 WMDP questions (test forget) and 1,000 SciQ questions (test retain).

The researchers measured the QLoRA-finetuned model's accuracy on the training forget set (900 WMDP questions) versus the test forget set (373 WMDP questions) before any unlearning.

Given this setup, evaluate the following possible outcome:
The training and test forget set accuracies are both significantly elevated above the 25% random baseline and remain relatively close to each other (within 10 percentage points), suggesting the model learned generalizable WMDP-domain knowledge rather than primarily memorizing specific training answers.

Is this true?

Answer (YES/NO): NO